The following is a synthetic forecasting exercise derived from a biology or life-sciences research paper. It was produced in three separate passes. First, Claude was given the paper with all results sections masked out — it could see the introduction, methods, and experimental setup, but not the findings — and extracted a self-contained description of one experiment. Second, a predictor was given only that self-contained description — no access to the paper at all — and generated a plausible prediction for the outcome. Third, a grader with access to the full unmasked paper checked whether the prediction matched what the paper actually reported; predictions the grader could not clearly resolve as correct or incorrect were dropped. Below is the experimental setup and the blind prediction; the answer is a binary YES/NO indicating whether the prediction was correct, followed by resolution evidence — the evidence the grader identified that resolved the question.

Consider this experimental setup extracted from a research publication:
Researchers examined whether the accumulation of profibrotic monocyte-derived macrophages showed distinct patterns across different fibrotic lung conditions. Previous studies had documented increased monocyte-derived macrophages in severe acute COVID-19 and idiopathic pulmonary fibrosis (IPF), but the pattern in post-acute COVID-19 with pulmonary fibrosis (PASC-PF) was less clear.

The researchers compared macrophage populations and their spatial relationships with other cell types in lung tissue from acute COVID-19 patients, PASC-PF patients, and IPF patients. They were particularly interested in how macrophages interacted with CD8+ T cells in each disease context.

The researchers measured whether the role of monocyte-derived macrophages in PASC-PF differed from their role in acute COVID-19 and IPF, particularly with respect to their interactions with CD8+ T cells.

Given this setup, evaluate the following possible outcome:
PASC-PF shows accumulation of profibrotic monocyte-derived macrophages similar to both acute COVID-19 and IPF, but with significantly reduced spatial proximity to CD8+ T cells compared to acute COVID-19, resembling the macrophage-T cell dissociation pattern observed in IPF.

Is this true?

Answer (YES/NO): NO